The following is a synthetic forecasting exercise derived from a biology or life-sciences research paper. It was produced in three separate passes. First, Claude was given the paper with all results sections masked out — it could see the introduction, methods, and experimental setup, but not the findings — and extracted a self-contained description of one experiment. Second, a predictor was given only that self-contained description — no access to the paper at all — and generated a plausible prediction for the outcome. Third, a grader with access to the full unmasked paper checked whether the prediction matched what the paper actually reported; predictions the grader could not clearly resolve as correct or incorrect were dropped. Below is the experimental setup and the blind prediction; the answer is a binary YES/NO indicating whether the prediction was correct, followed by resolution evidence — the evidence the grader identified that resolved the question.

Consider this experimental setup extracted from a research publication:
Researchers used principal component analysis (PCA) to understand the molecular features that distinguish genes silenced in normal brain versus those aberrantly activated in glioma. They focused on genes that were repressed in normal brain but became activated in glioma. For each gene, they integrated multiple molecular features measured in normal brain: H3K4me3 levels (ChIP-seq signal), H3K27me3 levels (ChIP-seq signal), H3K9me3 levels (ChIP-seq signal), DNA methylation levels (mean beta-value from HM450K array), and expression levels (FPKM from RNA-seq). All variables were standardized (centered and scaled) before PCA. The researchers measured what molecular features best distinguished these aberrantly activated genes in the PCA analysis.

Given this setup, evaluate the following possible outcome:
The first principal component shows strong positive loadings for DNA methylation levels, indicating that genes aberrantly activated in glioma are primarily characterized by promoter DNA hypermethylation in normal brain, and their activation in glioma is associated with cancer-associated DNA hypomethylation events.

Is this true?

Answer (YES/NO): NO